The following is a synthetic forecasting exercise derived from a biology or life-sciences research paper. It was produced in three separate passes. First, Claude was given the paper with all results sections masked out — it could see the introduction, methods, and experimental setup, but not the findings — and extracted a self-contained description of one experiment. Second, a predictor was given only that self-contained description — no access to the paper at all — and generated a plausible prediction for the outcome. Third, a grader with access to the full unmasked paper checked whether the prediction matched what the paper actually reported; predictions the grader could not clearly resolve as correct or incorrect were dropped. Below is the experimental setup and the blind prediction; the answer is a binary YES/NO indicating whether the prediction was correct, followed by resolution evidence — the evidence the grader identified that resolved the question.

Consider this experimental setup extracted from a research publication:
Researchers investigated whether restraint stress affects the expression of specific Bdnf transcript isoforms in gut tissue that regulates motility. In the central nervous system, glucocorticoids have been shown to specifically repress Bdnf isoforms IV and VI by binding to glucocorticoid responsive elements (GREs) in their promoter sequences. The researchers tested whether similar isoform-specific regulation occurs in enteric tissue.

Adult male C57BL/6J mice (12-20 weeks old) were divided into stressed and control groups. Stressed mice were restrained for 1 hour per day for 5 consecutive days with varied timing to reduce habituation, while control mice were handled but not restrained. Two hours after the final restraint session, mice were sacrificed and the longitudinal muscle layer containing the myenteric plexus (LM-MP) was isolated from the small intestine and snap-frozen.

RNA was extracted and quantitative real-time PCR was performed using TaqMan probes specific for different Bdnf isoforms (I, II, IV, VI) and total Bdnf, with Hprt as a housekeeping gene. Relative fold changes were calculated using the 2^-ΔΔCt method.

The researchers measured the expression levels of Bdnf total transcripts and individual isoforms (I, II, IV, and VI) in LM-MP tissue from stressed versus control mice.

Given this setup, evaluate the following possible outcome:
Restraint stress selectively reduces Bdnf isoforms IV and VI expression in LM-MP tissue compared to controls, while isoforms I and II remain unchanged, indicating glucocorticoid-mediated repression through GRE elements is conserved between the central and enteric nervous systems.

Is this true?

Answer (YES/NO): NO